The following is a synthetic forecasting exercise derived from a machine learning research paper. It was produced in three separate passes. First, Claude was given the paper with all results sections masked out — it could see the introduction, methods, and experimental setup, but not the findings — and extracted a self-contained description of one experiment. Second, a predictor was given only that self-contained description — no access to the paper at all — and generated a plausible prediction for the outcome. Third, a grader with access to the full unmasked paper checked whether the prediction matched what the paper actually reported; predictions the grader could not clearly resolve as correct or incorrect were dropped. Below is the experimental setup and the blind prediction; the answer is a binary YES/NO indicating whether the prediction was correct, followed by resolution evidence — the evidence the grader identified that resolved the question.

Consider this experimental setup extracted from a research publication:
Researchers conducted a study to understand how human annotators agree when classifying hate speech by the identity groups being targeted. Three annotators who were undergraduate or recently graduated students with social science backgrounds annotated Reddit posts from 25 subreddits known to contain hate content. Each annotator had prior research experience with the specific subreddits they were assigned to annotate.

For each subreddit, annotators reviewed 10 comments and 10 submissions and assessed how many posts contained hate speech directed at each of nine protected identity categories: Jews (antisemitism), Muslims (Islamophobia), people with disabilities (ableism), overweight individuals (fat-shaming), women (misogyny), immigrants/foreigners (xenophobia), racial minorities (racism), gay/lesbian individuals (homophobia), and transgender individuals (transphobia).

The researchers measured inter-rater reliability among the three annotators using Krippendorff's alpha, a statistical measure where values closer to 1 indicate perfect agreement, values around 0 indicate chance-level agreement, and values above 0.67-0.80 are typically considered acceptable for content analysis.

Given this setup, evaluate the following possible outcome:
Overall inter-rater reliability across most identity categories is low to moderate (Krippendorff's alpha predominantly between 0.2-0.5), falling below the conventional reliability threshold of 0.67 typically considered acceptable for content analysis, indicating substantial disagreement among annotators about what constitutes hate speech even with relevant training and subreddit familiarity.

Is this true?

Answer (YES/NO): YES